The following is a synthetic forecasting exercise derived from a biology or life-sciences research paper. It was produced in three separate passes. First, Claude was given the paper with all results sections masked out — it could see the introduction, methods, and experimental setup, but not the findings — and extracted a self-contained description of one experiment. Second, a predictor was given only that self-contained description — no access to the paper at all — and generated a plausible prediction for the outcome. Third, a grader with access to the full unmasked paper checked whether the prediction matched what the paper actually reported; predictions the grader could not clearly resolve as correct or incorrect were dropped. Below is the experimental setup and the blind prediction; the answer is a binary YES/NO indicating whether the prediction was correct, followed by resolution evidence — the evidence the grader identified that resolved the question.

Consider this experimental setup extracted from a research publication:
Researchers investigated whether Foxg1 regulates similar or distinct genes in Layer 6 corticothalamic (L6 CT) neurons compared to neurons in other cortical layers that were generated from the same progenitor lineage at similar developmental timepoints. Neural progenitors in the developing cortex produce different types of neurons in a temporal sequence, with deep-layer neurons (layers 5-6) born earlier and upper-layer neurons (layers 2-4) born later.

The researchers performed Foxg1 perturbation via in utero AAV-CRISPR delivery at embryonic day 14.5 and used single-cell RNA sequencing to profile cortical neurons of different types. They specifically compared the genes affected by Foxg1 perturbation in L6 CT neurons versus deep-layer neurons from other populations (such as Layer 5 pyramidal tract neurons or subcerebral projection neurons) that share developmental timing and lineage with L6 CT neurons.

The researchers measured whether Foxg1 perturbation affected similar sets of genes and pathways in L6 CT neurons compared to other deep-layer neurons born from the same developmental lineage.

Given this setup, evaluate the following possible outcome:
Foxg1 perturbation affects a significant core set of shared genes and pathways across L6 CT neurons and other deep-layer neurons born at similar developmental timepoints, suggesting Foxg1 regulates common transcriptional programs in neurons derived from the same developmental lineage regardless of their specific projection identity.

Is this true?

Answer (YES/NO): NO